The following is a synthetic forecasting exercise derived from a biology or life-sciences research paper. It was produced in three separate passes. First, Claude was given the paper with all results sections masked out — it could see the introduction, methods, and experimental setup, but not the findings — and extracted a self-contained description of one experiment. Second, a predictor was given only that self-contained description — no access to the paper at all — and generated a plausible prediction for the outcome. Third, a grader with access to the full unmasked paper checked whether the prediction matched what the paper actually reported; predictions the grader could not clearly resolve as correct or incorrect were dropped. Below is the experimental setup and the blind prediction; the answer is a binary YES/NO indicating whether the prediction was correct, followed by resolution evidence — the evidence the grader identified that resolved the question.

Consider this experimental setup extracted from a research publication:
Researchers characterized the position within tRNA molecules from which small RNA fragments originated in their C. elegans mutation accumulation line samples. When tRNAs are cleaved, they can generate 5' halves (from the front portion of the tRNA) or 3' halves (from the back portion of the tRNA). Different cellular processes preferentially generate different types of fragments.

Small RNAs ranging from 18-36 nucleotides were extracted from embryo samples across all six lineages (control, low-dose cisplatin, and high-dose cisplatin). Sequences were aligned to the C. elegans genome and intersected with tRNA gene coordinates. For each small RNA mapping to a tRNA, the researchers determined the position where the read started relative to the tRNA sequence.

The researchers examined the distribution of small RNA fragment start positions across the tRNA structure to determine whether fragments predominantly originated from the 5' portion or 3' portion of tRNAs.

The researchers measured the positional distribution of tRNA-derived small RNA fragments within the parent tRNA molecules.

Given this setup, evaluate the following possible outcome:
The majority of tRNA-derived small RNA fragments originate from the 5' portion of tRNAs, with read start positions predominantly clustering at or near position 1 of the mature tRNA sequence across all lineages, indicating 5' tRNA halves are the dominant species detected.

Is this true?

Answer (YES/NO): NO